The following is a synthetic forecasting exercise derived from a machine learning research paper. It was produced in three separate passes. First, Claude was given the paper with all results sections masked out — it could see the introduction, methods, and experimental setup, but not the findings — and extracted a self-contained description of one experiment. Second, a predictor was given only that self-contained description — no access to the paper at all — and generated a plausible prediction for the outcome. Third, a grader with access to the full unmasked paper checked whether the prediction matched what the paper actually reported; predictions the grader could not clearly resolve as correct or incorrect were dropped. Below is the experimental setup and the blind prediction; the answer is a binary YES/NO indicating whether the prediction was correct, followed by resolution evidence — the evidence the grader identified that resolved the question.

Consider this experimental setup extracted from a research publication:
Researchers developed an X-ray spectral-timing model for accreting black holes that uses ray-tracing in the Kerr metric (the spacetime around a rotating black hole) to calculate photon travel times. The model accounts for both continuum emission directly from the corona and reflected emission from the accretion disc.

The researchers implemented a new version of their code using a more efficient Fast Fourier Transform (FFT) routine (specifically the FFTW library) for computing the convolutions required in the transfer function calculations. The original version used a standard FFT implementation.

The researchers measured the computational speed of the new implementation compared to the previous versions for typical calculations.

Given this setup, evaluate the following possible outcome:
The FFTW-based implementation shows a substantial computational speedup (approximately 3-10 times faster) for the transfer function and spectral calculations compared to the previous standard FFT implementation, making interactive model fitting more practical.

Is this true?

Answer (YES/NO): YES